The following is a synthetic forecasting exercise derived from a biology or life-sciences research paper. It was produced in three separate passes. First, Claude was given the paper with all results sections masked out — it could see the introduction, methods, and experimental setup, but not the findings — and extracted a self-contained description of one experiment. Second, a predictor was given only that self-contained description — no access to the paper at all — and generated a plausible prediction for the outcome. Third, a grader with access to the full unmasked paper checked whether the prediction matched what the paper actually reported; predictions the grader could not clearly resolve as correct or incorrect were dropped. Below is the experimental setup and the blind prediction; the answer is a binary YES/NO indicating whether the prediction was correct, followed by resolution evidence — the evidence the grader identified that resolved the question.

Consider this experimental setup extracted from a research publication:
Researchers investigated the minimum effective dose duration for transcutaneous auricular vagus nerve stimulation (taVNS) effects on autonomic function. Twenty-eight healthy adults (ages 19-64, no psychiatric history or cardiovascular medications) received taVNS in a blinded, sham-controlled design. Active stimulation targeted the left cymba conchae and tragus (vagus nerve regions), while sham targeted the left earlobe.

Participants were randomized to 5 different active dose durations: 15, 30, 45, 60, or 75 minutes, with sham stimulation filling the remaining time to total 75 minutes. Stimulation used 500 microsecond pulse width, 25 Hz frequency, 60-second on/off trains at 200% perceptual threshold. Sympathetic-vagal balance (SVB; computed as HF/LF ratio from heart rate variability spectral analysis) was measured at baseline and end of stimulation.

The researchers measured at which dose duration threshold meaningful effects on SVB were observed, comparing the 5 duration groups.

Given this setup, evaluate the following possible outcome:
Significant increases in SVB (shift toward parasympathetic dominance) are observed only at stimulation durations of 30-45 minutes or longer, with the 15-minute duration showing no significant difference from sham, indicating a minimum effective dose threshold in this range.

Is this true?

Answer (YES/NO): NO